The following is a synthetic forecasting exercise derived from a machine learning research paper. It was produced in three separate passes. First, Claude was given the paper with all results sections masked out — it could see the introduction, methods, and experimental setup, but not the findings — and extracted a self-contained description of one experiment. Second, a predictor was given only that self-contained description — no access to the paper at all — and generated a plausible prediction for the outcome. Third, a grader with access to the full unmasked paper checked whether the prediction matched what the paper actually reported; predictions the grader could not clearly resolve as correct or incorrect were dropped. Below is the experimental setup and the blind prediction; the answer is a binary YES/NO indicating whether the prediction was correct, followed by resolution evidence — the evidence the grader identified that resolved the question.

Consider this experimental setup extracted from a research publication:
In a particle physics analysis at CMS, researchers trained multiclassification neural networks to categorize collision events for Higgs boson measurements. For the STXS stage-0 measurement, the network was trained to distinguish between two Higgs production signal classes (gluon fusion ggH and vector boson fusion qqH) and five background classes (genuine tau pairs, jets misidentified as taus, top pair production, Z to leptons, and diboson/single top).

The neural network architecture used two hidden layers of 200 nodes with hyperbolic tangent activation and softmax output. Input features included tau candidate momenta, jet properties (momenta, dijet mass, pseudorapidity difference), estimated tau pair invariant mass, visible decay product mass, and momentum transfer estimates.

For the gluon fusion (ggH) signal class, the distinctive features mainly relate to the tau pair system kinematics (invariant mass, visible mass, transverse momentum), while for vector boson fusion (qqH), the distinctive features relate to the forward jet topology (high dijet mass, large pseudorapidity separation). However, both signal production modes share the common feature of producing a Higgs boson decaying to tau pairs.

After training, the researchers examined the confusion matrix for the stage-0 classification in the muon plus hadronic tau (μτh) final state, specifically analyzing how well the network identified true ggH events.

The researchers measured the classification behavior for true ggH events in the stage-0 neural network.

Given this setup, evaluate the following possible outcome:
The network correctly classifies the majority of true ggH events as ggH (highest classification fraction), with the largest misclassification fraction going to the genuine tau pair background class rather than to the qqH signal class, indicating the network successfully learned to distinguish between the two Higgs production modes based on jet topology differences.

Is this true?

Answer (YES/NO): NO